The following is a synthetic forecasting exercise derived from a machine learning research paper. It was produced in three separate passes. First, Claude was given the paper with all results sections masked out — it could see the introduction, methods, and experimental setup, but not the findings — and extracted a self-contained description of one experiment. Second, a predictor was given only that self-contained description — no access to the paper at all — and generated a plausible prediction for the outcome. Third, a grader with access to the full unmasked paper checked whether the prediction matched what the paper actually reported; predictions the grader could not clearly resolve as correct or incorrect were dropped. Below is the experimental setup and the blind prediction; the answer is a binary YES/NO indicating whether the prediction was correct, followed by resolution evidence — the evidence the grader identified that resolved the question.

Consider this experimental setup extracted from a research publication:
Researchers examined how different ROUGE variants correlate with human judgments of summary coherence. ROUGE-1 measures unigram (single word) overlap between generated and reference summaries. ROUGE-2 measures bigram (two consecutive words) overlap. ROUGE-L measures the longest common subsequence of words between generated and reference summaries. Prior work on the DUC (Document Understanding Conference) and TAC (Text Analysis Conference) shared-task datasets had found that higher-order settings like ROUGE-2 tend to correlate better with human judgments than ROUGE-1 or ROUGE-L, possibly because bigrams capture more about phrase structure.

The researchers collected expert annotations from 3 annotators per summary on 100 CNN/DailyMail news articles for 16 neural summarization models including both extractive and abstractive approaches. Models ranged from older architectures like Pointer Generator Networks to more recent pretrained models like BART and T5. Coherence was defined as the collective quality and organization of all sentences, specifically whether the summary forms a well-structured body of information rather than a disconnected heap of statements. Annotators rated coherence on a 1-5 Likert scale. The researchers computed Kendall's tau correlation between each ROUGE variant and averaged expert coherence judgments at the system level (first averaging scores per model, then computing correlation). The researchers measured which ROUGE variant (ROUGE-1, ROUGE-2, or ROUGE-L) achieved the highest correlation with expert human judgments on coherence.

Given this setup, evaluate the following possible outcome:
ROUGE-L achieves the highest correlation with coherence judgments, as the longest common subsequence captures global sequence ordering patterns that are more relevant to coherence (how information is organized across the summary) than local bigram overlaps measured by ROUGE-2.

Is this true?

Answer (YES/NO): NO